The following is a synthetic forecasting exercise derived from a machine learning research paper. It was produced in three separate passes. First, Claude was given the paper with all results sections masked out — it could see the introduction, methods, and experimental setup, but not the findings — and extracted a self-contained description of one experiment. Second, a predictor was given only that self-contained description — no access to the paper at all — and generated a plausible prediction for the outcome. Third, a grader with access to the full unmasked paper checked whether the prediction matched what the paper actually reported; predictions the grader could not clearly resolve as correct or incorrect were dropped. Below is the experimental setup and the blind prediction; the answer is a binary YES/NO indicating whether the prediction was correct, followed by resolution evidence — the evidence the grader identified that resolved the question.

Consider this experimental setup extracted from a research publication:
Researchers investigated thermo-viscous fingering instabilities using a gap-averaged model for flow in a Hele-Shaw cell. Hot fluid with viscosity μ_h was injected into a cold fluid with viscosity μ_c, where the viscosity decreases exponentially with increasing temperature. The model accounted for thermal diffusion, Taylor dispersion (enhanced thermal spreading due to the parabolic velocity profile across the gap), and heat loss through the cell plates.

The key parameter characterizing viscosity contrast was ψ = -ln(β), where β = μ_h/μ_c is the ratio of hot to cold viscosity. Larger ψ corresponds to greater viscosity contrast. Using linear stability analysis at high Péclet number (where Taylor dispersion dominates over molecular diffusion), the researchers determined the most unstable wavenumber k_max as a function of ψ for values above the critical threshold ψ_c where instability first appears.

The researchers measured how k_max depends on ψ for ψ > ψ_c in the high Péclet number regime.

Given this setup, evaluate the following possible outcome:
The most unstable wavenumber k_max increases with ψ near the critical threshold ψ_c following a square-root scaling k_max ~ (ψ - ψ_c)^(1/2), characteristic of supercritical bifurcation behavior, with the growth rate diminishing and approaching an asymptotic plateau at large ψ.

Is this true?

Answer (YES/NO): NO